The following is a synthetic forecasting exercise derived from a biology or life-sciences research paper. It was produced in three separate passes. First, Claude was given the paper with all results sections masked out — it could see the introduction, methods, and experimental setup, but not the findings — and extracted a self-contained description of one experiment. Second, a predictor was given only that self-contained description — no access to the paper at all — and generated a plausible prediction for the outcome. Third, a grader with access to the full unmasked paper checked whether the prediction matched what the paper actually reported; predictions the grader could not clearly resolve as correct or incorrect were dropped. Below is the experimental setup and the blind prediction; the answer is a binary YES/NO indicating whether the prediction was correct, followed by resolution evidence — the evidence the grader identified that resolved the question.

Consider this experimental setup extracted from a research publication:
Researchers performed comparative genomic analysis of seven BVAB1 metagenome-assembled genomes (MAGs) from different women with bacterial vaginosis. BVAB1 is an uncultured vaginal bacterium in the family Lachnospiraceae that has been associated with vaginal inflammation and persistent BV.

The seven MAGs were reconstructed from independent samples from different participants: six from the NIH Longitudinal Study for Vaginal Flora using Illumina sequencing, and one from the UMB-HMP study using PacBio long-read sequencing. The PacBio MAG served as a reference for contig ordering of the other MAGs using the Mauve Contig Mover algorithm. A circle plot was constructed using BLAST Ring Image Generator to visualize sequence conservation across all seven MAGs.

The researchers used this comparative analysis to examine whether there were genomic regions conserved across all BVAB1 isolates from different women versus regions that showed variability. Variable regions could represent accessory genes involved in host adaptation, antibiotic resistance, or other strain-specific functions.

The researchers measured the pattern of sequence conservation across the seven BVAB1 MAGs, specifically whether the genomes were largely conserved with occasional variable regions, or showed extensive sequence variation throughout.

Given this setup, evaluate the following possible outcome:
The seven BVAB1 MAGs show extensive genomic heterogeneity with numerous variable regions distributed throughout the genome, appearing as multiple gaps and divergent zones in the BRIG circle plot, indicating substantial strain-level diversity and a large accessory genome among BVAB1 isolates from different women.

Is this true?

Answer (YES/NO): NO